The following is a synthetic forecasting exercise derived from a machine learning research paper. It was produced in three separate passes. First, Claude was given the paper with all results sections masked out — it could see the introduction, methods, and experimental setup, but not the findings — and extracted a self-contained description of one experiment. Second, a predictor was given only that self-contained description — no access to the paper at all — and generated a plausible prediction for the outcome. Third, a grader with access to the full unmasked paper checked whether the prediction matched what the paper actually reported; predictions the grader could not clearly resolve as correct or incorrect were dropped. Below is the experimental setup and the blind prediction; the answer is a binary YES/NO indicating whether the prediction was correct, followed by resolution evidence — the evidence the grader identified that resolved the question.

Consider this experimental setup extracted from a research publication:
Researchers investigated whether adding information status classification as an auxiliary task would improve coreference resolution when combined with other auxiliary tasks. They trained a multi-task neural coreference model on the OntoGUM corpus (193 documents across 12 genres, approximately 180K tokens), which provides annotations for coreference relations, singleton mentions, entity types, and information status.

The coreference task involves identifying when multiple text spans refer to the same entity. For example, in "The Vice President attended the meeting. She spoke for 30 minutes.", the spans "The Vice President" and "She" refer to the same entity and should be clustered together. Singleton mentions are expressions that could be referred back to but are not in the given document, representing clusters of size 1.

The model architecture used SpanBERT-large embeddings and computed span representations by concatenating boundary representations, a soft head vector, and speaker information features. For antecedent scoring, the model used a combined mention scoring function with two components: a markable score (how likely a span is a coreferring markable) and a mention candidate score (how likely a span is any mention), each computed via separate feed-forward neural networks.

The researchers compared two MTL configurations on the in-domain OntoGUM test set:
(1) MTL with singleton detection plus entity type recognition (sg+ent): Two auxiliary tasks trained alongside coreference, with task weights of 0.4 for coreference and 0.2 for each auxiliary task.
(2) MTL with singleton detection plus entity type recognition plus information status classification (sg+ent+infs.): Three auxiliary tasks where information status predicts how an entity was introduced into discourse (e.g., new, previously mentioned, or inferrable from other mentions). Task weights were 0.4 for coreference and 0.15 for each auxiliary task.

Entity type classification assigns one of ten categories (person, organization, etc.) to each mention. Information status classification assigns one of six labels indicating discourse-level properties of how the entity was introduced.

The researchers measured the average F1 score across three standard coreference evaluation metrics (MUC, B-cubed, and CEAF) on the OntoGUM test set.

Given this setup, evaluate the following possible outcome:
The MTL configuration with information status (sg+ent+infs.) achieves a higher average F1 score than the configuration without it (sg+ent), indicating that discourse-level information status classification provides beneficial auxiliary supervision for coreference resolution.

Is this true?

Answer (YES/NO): NO